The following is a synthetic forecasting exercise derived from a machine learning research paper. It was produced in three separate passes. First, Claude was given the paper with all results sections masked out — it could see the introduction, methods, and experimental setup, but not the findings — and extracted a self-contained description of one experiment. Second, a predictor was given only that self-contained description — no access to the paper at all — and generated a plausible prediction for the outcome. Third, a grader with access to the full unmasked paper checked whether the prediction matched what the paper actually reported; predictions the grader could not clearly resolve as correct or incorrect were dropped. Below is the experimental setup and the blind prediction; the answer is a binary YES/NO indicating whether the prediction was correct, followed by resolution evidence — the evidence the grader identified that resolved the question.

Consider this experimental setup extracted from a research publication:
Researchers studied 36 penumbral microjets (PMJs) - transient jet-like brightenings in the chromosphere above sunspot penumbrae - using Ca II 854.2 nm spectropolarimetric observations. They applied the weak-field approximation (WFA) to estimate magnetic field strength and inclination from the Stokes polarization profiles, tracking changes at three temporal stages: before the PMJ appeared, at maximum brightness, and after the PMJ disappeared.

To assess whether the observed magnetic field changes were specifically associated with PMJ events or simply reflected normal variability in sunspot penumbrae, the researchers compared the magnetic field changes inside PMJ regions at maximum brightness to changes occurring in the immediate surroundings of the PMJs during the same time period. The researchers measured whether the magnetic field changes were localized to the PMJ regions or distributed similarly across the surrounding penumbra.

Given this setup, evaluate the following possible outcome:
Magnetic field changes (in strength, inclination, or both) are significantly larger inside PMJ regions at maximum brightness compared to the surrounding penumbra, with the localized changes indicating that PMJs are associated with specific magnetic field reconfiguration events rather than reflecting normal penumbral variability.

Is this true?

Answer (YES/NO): YES